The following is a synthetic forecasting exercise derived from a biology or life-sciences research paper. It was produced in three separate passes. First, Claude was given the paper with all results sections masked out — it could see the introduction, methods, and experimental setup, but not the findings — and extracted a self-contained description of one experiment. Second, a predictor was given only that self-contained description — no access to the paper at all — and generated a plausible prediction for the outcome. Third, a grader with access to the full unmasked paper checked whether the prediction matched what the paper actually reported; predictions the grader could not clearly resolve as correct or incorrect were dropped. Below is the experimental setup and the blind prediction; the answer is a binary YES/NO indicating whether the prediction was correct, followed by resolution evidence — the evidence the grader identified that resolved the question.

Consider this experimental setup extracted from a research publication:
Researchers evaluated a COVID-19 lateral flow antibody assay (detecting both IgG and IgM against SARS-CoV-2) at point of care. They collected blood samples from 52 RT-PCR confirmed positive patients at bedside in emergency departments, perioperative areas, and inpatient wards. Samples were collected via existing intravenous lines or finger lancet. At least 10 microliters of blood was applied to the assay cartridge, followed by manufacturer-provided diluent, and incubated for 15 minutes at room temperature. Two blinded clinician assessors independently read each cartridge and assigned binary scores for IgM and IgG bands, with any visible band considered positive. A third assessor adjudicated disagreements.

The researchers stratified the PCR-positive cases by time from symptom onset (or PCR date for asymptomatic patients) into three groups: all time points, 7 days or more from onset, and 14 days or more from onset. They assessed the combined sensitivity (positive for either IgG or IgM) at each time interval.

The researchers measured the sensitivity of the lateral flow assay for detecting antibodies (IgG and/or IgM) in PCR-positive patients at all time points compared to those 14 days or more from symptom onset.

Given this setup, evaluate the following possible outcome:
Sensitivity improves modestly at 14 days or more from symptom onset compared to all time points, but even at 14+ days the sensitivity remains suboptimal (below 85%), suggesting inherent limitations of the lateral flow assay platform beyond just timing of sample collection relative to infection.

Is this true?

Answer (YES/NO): NO